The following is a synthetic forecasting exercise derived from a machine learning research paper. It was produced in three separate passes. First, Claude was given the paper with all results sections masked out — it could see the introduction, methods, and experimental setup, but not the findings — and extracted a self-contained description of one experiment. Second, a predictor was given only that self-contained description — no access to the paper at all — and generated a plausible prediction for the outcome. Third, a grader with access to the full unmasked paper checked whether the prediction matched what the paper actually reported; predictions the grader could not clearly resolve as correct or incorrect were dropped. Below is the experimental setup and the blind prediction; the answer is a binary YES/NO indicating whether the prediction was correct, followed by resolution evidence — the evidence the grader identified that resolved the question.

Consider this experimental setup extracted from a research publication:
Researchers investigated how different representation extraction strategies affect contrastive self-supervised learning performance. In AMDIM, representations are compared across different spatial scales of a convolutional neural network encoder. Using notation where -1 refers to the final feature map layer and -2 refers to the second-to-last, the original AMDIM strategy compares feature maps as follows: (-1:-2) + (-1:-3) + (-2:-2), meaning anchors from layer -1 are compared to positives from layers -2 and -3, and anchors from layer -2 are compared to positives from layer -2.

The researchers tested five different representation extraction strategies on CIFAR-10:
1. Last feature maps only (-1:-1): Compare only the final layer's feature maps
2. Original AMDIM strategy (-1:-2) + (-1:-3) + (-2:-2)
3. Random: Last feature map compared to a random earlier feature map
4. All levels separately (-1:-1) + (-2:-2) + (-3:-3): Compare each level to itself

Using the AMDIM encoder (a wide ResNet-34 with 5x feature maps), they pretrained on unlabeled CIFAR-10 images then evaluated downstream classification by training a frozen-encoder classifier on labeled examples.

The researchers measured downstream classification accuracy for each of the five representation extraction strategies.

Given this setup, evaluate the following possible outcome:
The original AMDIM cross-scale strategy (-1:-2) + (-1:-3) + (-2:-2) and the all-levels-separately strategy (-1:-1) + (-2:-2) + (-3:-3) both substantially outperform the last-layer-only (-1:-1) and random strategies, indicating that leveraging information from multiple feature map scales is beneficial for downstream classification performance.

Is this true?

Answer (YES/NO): NO